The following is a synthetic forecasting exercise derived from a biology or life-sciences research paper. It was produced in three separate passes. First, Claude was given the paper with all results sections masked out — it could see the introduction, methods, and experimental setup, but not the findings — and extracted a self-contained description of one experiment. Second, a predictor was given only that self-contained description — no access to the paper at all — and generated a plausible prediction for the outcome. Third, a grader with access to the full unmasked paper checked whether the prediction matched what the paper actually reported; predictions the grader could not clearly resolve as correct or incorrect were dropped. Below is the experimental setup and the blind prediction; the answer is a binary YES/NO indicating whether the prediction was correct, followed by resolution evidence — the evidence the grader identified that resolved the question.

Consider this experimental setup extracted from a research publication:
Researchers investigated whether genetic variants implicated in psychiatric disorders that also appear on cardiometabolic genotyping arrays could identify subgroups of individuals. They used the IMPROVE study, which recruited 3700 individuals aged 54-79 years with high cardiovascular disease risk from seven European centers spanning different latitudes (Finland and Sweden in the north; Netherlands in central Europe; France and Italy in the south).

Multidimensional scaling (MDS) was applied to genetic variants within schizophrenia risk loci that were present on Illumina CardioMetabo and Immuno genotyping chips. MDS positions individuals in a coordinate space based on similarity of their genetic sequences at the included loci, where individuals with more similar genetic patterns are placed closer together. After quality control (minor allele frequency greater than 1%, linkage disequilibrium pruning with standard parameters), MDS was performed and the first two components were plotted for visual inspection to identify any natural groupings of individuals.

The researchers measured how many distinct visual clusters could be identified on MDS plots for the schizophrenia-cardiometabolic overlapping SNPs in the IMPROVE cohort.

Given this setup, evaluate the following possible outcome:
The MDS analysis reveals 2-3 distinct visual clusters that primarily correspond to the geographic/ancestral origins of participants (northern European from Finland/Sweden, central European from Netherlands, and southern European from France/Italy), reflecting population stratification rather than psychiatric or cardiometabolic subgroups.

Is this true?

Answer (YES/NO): NO